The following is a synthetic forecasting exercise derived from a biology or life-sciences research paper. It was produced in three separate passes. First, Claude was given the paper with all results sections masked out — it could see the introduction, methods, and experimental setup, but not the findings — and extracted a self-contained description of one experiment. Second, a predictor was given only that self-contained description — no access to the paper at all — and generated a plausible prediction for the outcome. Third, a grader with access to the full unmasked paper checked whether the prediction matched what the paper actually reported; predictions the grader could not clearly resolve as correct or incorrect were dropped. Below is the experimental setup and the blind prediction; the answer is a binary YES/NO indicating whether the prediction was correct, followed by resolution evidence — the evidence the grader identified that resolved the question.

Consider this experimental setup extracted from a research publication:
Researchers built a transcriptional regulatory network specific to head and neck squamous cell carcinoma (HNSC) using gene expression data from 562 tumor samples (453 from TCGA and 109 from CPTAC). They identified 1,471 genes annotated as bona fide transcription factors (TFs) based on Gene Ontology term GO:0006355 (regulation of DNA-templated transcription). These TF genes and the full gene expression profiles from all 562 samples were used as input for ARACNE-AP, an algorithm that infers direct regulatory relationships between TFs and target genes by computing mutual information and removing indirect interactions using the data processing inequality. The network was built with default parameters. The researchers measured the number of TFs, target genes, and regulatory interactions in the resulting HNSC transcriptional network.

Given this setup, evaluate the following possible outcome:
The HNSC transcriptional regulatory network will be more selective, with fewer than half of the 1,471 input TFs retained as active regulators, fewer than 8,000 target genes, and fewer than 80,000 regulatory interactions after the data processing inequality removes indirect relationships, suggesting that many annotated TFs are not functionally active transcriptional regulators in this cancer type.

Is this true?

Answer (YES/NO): NO